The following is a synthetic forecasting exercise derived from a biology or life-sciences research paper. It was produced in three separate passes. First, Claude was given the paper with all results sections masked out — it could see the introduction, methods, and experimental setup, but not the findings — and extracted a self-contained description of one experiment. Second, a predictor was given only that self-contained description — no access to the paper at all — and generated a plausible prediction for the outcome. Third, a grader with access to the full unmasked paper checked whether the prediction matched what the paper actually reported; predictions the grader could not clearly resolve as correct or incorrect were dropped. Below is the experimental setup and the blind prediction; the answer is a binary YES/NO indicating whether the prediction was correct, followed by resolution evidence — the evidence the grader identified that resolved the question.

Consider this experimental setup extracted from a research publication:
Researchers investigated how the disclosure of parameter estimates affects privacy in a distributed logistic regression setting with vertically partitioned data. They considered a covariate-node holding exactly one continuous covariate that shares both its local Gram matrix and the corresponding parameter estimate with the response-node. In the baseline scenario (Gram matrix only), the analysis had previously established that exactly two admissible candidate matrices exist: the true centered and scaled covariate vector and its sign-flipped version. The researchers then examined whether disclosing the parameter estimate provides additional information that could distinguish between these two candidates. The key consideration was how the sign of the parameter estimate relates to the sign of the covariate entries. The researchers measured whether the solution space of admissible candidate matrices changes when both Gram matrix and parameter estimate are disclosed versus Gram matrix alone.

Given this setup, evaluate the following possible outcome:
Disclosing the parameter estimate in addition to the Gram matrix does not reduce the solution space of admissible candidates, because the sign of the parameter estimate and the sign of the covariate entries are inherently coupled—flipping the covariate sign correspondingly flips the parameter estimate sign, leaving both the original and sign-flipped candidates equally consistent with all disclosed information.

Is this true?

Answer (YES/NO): NO